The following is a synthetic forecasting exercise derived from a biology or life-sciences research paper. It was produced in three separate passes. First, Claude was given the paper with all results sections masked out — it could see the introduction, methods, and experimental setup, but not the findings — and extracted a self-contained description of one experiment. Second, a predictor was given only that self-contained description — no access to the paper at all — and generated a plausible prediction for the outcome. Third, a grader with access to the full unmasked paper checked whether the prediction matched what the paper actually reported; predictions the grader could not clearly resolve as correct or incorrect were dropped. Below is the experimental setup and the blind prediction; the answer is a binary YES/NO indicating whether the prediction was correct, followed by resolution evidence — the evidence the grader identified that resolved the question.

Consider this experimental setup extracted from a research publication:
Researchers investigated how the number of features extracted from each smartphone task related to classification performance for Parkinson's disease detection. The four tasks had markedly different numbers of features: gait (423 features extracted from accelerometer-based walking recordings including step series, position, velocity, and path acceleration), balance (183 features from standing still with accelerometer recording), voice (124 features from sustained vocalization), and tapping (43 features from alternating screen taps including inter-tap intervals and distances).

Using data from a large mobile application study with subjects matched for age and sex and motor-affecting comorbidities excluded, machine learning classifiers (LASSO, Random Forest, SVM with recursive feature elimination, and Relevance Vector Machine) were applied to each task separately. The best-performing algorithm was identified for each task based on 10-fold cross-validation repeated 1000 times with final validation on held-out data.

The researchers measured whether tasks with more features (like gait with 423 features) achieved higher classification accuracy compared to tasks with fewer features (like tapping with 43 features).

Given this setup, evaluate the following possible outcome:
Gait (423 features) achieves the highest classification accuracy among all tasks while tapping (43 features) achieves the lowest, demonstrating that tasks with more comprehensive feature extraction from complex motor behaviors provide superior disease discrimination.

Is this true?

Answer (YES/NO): NO